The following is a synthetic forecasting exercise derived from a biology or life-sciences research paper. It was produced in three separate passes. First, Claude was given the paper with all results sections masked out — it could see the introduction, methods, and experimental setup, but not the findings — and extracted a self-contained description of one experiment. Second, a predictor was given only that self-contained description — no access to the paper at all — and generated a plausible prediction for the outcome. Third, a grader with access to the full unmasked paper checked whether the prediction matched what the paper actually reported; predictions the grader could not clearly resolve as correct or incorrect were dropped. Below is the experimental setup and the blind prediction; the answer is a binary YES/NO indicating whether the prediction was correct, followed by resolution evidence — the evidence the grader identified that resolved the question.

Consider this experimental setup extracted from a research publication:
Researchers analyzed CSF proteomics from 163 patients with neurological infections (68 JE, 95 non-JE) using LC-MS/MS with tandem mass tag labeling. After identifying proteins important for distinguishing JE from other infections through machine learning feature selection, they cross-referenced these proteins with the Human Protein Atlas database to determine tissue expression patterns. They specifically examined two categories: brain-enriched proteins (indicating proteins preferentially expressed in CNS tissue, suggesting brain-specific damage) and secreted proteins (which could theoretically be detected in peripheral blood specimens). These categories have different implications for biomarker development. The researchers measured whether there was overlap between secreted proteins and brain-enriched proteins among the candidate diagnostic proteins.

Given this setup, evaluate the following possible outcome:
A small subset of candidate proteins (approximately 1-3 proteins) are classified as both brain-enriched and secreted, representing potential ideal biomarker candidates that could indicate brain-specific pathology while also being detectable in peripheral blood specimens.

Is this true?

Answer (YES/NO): NO